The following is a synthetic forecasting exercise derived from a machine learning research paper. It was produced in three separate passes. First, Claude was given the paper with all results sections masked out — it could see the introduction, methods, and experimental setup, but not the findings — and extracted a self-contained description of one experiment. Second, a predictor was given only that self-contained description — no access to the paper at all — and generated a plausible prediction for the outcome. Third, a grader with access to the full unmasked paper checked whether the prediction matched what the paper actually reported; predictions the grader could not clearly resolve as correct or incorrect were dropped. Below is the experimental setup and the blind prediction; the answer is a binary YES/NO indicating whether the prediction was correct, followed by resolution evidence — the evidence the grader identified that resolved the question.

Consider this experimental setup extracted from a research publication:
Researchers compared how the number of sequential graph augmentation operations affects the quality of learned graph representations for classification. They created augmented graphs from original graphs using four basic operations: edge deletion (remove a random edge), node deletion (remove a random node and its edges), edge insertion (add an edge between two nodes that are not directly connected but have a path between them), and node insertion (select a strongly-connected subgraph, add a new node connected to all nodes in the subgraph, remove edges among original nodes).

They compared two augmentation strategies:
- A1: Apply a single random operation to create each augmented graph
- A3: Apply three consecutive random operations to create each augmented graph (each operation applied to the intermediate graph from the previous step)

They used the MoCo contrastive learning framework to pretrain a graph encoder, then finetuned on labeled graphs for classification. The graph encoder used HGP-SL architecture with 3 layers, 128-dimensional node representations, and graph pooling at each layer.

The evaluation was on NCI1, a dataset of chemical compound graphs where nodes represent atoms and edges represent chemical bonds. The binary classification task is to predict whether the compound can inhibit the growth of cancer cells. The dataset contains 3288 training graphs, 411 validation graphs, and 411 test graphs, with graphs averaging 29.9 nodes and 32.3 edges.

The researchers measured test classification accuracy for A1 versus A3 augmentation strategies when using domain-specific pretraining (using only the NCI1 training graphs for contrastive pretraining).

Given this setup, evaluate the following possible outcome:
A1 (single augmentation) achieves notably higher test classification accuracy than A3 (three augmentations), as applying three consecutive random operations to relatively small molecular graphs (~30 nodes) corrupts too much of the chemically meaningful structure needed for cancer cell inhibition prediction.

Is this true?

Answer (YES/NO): NO